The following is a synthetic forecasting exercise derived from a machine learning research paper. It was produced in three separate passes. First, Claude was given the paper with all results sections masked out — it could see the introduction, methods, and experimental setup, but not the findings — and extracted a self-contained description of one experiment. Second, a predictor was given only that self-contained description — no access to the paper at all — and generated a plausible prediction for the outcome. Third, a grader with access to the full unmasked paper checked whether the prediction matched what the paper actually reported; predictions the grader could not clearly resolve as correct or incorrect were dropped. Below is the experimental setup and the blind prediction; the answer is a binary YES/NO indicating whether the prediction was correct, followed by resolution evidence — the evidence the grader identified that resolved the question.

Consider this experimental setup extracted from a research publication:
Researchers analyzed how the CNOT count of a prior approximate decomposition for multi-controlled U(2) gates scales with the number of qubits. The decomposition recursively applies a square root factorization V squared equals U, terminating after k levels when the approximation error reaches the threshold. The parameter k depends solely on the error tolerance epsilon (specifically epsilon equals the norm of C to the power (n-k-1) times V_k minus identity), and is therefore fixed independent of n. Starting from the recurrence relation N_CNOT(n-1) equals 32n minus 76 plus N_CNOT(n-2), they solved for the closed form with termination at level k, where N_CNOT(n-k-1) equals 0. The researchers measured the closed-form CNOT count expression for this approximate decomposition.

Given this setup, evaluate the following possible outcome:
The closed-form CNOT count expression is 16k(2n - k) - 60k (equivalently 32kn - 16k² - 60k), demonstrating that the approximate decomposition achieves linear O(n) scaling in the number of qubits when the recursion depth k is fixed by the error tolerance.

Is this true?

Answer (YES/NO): YES